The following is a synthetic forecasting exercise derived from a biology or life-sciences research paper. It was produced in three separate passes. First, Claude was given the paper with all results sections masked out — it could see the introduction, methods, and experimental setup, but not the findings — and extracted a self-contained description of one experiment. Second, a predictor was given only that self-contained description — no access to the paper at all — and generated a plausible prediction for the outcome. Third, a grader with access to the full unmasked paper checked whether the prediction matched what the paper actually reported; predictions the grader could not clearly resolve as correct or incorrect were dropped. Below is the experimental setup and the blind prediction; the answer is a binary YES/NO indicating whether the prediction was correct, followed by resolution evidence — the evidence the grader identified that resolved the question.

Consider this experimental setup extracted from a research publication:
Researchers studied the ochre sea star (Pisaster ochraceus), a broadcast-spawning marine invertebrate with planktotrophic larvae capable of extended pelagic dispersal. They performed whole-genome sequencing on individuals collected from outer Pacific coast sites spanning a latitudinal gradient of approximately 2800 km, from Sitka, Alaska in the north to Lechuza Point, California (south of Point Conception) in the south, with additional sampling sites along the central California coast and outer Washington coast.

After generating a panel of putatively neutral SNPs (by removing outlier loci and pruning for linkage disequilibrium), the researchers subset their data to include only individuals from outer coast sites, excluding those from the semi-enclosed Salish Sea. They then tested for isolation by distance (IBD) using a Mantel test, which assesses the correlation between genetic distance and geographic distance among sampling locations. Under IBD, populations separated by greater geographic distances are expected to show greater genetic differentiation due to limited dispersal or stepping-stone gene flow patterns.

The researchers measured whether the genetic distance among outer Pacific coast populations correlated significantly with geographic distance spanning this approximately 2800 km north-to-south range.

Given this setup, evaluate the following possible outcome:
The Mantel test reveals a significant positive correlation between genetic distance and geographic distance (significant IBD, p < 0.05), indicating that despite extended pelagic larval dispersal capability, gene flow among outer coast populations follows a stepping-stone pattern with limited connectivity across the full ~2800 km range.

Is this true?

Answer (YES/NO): NO